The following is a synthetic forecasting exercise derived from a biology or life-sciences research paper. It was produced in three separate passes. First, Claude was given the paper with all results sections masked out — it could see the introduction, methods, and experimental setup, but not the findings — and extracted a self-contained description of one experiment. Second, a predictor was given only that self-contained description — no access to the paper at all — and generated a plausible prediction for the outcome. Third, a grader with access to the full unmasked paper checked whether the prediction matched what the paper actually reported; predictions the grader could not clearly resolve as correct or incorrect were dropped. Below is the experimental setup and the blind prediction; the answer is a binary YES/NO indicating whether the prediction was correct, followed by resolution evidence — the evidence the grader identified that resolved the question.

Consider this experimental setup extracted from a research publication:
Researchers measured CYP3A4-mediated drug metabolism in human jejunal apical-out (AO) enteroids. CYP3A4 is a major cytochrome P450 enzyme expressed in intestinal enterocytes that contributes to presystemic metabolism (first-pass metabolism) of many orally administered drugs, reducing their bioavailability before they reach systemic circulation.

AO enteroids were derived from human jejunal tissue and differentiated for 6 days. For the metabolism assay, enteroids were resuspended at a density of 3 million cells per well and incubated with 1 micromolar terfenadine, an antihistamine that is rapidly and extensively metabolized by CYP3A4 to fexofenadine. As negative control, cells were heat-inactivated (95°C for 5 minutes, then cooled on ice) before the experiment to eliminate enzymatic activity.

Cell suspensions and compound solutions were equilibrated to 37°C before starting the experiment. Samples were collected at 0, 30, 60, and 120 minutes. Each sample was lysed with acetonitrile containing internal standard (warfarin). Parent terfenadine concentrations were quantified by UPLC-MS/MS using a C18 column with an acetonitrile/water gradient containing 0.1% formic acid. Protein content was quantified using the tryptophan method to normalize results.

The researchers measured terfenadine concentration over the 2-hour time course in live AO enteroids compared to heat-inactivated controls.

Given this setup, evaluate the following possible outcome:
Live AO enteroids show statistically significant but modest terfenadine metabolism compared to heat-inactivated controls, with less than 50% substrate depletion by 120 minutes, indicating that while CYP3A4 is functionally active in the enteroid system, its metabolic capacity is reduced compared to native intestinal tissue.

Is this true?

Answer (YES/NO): NO